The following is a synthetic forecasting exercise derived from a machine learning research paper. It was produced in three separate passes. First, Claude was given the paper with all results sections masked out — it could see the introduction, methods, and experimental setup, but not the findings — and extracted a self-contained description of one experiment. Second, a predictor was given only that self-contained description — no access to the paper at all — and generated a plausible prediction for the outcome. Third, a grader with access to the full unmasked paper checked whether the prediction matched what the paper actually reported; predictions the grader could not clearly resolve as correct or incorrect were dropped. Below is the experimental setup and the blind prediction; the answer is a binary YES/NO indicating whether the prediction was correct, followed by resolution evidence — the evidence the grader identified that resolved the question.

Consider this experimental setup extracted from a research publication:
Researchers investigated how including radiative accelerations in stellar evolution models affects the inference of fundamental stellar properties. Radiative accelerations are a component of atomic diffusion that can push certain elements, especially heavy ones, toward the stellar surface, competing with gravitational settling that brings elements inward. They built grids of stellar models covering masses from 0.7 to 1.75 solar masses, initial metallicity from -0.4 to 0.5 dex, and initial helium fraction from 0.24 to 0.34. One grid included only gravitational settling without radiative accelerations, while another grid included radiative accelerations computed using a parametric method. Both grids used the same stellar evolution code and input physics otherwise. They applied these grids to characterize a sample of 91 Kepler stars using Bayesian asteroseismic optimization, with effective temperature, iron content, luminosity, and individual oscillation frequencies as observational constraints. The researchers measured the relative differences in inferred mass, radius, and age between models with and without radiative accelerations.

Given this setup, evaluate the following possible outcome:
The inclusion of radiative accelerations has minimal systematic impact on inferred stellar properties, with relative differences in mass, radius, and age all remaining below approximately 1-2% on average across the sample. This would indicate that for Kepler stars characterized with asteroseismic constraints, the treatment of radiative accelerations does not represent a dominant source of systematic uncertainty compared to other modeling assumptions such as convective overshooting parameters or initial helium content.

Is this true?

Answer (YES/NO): NO